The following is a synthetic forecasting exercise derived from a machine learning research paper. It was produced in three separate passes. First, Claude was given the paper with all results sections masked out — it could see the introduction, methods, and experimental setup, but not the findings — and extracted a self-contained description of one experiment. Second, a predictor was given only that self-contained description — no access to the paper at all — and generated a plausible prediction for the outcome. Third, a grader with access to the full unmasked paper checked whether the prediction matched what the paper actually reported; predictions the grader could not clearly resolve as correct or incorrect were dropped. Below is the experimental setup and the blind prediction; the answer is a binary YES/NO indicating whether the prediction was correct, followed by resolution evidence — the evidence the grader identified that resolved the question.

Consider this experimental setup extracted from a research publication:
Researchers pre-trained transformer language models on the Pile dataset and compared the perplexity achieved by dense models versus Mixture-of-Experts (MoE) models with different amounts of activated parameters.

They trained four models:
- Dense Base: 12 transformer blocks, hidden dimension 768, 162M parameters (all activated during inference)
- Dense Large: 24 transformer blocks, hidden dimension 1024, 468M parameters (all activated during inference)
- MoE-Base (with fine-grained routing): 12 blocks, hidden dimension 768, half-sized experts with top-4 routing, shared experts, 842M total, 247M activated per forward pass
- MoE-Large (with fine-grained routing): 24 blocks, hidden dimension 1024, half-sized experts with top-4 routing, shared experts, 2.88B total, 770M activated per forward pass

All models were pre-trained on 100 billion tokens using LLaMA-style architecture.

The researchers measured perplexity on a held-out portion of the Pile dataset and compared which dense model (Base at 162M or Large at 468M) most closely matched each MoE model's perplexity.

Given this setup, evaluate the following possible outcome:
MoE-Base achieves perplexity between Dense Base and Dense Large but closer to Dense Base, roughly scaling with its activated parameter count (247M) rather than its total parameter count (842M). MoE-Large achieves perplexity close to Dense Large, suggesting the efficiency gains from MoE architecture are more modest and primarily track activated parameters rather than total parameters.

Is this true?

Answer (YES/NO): NO